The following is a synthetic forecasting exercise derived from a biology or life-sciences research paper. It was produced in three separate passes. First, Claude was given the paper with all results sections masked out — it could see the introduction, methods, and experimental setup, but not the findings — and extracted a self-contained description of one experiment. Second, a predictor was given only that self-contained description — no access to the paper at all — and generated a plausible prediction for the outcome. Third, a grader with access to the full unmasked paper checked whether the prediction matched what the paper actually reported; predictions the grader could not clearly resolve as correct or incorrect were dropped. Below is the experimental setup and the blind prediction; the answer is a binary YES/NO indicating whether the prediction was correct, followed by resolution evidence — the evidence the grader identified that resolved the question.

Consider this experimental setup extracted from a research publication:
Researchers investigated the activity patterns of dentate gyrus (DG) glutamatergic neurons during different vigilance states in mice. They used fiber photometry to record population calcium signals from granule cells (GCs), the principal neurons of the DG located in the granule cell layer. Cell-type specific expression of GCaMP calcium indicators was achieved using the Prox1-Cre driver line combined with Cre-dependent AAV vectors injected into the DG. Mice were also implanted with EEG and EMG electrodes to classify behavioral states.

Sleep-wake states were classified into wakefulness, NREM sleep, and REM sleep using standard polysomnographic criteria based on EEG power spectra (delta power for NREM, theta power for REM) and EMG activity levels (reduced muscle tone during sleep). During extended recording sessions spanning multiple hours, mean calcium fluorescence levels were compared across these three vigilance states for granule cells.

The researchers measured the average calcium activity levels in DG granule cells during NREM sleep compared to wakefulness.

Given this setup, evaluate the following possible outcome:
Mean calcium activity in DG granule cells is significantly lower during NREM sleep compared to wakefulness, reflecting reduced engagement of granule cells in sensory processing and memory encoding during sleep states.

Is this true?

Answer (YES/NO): NO